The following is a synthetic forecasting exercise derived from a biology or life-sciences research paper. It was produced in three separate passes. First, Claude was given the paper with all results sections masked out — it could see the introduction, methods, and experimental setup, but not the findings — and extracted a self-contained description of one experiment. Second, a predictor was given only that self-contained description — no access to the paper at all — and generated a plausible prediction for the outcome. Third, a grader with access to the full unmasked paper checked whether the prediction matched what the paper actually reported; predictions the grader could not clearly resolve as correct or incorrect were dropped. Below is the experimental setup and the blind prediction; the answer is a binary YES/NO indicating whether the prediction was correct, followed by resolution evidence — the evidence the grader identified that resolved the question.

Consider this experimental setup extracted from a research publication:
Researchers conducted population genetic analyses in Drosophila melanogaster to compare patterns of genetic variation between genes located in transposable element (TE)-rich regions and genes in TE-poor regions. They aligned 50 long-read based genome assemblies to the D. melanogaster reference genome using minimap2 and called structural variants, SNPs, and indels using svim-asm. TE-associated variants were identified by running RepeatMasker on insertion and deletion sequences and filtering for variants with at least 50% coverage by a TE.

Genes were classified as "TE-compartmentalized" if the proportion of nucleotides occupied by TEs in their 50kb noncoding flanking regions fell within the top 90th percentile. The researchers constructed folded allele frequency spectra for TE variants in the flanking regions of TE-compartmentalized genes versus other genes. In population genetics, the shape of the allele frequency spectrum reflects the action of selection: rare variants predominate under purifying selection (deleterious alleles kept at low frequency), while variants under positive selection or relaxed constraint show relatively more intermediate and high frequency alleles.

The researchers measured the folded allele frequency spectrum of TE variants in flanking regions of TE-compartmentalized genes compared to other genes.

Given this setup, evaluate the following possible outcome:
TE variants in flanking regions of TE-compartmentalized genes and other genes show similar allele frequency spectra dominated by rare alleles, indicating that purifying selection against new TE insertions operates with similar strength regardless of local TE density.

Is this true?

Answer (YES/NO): NO